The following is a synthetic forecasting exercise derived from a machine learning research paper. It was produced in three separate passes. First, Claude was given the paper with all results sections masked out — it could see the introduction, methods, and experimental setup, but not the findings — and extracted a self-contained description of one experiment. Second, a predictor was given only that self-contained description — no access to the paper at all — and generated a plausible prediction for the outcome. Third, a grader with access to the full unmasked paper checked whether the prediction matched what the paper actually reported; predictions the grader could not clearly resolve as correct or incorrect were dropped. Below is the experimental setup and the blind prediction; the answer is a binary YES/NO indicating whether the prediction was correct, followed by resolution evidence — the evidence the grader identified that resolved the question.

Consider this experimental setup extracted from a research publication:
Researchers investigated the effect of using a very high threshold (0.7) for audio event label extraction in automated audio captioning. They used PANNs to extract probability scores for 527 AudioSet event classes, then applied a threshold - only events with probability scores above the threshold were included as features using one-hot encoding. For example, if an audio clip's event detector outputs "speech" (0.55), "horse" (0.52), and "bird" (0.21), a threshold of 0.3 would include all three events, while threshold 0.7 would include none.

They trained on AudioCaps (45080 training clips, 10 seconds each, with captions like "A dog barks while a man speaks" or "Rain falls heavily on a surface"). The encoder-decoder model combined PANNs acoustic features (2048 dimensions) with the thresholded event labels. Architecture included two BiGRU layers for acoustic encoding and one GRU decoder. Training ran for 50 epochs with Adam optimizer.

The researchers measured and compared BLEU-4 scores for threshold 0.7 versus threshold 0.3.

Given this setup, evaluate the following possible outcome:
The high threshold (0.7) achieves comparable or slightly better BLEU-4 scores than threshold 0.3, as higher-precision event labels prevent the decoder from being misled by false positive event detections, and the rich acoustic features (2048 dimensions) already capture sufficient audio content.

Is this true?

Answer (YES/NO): NO